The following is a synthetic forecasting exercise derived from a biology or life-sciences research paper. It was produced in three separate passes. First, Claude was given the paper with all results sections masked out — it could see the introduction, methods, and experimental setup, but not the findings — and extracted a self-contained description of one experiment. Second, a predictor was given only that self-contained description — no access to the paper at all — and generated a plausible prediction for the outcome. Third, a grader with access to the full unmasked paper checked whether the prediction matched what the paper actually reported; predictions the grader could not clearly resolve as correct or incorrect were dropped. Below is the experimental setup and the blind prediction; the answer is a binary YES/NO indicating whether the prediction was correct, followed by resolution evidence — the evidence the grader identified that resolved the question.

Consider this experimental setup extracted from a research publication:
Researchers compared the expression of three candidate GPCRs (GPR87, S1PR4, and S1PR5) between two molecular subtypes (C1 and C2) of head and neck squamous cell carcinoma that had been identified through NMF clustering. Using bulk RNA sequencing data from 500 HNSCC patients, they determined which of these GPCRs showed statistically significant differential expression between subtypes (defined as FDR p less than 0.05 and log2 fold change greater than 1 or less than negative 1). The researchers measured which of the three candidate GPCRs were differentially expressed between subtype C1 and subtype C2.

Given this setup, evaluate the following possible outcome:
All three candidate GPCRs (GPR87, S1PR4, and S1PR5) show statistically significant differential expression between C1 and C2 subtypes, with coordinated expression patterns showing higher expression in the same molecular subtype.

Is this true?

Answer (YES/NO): NO